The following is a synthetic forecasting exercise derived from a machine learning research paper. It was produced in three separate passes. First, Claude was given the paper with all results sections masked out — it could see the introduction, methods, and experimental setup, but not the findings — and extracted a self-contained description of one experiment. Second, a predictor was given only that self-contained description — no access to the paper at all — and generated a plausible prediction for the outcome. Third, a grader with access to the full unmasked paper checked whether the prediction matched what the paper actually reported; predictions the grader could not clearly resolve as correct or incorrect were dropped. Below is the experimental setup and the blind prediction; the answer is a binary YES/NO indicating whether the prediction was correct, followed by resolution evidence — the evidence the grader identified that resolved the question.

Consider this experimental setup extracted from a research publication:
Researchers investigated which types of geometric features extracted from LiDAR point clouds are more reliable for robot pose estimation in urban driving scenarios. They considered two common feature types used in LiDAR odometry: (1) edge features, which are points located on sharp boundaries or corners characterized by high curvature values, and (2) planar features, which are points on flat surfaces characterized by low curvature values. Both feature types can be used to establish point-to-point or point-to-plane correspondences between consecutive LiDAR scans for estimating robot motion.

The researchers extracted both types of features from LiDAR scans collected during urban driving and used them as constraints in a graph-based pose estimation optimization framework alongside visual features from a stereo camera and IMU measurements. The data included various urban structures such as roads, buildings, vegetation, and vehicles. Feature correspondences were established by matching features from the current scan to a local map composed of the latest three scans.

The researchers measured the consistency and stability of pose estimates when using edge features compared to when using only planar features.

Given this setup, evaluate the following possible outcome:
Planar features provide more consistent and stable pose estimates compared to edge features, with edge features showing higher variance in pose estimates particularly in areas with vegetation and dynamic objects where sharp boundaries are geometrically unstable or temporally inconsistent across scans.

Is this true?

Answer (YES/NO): YES